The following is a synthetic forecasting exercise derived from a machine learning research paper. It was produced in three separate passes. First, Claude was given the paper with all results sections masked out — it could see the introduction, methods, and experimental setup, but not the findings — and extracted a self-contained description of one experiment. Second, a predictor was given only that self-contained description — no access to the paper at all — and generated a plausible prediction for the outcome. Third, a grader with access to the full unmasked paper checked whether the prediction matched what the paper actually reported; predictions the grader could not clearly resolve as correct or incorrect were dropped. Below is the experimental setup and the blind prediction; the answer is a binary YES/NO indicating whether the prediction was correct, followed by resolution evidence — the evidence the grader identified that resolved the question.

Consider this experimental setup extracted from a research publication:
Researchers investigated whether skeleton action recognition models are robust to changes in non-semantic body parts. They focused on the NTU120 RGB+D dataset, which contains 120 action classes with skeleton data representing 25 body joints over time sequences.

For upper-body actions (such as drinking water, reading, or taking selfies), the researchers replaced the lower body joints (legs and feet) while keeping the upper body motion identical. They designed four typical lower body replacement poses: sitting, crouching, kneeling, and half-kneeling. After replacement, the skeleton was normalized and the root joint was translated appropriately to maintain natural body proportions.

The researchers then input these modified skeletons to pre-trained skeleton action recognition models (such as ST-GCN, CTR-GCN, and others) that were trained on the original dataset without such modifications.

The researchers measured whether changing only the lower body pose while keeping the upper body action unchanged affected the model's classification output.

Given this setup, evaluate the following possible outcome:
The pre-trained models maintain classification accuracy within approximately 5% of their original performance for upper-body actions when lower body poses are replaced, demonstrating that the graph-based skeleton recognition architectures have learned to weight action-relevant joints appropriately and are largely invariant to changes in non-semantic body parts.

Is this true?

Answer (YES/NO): NO